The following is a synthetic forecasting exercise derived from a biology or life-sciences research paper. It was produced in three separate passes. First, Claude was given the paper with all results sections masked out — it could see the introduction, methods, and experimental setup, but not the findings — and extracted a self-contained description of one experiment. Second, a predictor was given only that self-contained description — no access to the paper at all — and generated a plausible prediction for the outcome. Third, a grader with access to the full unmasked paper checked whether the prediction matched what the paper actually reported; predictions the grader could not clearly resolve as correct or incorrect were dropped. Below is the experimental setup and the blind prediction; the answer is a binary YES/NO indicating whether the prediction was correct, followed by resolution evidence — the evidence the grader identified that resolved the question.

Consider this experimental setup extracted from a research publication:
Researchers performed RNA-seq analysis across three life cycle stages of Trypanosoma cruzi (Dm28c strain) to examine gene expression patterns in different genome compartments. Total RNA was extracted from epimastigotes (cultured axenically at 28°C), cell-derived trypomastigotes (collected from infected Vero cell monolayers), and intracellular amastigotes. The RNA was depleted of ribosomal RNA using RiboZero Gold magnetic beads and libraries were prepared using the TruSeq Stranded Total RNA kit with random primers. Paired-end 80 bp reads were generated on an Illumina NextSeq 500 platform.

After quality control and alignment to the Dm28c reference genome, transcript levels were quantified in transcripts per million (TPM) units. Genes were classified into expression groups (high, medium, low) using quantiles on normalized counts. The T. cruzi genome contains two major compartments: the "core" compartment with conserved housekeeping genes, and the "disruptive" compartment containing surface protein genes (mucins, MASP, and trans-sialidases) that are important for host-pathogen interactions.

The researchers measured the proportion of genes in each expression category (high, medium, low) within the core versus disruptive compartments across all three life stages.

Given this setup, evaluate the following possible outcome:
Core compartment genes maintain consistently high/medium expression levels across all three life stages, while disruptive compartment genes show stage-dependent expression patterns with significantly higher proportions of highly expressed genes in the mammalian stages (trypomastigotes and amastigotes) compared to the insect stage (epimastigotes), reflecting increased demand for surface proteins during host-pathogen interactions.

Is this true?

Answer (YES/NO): NO